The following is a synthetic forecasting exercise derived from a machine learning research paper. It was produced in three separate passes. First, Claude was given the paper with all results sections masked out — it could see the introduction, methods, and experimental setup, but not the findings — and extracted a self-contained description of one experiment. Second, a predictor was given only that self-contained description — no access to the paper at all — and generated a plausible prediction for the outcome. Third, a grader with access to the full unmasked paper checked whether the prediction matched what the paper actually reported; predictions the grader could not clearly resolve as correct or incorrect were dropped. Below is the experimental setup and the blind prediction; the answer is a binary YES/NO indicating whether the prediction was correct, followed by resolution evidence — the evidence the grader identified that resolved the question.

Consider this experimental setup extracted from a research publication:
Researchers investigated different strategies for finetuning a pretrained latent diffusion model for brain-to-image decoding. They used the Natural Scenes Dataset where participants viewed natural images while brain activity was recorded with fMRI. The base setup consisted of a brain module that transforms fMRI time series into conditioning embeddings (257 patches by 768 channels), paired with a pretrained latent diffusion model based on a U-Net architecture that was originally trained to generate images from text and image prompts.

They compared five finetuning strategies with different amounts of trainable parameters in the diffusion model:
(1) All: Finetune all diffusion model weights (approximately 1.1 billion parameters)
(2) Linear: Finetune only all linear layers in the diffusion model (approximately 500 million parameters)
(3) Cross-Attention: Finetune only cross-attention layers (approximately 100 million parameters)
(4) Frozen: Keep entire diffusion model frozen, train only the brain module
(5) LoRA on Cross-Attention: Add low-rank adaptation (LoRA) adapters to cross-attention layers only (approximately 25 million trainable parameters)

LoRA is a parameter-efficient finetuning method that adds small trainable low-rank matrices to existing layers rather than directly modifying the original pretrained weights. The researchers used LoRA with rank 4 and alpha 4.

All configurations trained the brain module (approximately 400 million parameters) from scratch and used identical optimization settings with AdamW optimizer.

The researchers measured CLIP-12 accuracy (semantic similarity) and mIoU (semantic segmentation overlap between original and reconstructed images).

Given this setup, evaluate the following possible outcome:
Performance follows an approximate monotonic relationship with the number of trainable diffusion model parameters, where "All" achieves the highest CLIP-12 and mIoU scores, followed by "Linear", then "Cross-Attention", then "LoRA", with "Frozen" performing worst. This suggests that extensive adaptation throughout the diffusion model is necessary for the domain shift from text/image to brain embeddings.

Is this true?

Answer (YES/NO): NO